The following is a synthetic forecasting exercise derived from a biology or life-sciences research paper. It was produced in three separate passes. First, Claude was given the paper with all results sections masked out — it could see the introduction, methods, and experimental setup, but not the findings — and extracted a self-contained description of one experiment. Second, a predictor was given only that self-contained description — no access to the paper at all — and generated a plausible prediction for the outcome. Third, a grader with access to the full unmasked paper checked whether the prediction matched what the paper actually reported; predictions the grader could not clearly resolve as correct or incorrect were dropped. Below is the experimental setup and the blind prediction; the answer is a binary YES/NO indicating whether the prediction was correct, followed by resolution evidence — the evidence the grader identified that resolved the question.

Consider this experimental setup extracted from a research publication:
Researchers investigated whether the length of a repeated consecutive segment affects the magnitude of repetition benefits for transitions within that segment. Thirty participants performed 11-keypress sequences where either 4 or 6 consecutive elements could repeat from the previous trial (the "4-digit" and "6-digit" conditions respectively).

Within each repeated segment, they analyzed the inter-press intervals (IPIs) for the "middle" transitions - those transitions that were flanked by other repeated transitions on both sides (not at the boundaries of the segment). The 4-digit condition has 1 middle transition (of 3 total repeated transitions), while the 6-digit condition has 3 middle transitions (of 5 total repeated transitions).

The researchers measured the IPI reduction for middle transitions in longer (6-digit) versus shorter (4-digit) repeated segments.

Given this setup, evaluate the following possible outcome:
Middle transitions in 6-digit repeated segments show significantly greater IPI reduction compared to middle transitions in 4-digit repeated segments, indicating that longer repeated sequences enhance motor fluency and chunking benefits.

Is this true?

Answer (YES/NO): NO